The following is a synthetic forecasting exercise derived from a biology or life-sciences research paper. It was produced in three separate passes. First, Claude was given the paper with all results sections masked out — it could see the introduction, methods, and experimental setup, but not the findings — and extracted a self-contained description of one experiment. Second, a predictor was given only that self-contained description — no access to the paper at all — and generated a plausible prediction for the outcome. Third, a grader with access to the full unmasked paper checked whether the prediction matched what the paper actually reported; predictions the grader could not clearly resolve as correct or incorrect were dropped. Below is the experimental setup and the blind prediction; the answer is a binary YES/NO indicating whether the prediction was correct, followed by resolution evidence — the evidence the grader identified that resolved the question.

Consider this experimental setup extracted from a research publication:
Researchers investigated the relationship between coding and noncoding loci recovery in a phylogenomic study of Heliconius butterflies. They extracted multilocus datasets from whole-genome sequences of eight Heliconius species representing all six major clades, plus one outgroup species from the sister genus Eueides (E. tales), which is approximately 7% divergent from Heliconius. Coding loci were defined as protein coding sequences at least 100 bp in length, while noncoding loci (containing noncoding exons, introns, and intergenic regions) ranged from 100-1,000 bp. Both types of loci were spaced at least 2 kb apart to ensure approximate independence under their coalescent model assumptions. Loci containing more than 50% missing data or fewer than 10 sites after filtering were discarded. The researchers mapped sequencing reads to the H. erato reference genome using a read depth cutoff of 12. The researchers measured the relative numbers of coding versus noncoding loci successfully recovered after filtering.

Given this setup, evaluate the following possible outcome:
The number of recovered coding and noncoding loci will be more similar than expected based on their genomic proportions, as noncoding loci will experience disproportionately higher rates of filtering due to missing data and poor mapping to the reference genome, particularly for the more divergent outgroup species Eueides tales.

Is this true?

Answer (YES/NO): NO